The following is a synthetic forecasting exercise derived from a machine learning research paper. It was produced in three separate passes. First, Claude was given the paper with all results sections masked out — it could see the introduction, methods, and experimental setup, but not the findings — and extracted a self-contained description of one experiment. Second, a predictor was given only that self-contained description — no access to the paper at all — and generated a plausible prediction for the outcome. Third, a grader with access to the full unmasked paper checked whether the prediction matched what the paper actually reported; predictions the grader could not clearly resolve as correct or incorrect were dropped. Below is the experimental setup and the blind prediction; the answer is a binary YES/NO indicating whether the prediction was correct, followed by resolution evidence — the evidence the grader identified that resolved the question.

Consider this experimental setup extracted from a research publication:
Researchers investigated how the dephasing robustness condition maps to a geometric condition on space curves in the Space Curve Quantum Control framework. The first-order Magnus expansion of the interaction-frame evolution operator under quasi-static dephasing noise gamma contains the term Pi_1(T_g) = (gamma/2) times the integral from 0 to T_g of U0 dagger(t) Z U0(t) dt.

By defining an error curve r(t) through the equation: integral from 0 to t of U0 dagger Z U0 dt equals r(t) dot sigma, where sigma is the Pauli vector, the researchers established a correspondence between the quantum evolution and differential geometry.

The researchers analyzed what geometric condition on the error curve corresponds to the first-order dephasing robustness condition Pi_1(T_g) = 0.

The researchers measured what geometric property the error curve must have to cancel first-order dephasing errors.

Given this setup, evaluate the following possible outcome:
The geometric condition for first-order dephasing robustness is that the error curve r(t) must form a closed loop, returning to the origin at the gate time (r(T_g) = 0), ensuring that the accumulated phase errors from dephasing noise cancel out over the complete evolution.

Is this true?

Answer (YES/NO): YES